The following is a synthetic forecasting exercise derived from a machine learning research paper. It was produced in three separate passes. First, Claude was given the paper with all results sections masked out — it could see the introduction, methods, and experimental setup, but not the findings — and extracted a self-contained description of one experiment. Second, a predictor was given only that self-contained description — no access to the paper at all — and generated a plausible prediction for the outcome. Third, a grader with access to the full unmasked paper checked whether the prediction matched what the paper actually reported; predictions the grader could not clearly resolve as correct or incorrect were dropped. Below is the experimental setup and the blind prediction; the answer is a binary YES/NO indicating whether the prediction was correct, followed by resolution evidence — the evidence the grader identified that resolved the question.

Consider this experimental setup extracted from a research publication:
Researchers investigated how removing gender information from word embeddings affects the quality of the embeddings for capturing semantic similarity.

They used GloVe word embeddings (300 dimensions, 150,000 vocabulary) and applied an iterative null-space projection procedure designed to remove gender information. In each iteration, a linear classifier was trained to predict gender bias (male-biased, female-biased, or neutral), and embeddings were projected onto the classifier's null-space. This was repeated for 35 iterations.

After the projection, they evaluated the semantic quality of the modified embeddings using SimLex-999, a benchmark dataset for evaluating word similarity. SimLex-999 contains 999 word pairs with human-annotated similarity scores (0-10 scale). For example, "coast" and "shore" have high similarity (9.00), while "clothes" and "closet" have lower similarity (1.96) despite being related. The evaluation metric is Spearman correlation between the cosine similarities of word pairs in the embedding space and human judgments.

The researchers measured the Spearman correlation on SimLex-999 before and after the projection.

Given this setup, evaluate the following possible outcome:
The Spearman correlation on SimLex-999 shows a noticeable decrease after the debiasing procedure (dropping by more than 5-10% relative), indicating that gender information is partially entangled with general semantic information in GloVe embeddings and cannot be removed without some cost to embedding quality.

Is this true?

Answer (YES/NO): NO